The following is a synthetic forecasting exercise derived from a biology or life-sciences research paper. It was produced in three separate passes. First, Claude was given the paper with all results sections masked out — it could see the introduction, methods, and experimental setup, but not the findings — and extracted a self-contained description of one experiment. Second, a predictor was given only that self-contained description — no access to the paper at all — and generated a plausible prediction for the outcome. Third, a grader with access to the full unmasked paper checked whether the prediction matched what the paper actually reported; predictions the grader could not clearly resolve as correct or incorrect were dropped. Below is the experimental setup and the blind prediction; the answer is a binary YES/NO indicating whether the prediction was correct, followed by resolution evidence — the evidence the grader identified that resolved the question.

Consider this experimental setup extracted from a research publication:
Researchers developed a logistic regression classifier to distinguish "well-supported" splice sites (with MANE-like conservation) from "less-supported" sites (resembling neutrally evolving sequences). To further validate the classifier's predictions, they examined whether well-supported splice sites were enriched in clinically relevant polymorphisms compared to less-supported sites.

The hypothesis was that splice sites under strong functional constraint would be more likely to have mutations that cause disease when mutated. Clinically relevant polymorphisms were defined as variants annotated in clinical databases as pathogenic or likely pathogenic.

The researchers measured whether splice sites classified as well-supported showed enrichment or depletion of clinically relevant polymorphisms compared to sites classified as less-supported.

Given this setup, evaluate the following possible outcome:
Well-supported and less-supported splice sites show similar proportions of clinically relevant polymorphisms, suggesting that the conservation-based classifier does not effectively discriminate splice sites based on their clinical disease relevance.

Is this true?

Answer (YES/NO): NO